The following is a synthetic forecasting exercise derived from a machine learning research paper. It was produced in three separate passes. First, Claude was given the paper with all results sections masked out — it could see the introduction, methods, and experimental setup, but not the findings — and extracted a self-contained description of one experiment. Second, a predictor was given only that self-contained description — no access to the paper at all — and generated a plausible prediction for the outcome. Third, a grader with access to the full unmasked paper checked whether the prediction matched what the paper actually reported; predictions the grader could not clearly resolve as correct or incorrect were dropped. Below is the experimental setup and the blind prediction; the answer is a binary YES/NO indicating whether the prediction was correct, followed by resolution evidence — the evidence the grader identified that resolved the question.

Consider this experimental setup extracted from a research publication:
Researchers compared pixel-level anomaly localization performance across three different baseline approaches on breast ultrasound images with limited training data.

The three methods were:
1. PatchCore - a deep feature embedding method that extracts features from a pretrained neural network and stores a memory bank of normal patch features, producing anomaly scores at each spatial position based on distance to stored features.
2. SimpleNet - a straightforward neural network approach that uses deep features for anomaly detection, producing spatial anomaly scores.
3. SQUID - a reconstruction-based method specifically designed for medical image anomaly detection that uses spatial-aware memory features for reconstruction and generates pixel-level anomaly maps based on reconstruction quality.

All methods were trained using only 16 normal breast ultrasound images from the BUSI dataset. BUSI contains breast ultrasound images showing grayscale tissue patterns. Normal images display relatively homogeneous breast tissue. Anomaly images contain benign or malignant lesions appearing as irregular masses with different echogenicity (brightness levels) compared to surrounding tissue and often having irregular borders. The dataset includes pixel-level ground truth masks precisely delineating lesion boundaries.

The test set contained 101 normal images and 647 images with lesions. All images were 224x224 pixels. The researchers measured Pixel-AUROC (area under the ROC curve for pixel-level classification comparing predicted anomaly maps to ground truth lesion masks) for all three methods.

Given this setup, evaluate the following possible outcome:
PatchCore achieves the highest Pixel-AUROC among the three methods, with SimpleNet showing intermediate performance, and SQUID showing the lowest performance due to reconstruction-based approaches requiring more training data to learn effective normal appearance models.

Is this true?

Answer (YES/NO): YES